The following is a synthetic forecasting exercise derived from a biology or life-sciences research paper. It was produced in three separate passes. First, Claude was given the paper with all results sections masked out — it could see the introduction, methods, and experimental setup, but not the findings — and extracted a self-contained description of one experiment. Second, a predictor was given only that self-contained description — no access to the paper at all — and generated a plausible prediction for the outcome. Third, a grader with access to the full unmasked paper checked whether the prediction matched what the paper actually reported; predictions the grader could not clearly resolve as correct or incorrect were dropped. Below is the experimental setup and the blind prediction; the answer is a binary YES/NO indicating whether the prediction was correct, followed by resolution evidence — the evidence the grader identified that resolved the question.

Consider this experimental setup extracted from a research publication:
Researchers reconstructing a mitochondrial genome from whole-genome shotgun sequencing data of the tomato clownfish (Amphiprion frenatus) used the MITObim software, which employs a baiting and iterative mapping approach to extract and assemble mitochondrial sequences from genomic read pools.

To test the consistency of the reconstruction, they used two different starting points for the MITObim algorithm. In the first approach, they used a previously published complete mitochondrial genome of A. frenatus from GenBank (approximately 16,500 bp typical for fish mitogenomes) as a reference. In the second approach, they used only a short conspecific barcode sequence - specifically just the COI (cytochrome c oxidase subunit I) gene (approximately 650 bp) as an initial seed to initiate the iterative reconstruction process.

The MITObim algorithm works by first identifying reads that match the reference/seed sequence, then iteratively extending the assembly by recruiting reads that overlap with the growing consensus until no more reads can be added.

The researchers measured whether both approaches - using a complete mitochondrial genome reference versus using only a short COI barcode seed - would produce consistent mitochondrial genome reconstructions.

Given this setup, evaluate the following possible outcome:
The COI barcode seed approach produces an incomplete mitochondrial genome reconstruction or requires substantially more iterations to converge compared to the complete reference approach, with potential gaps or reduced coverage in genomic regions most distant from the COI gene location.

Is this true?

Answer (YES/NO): NO